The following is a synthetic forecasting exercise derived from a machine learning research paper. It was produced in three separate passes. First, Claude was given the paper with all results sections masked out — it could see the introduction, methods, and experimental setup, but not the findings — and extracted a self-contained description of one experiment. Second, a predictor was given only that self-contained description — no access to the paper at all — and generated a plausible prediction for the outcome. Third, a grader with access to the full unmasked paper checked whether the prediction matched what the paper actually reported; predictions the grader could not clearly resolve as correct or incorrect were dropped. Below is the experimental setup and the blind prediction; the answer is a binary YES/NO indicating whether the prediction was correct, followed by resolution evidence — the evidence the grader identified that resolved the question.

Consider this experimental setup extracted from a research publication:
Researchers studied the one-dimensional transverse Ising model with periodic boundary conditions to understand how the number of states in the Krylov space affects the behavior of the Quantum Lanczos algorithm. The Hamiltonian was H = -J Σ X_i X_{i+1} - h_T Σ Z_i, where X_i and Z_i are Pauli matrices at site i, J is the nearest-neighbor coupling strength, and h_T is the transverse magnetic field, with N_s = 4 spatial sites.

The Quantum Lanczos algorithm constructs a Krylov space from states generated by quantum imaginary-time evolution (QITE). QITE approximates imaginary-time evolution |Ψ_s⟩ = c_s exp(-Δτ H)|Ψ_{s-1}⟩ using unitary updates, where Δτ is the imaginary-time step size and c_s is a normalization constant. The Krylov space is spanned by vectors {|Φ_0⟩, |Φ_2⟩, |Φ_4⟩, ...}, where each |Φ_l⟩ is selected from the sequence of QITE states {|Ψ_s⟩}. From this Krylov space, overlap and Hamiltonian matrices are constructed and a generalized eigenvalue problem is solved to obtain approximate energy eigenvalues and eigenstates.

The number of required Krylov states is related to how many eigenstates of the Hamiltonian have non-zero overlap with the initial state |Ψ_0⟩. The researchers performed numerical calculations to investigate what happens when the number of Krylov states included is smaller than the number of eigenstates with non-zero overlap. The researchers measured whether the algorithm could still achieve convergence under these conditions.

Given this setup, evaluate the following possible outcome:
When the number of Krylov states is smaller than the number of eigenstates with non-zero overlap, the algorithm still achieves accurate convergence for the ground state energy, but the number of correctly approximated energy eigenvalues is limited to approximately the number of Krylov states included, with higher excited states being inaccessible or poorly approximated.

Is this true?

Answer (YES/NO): NO